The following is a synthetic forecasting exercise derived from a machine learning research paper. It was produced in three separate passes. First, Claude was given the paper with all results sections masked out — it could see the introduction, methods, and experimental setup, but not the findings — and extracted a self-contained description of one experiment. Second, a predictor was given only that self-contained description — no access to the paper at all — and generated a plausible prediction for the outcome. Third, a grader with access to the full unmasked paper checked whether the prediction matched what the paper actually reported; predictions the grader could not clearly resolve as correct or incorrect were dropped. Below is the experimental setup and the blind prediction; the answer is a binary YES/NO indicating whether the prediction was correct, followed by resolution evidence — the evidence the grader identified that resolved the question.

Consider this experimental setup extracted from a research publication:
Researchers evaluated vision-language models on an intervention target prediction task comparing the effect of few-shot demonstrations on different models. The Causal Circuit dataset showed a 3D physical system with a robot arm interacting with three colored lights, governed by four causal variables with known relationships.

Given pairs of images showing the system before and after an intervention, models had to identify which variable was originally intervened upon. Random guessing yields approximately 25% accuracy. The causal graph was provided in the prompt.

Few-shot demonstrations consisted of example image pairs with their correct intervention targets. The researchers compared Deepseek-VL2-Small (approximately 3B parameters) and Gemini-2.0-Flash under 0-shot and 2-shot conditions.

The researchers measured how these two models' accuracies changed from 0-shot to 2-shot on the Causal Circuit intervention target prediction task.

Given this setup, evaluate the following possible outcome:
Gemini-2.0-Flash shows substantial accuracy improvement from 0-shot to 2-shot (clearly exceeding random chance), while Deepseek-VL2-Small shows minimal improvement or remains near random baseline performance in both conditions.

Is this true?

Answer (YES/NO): NO